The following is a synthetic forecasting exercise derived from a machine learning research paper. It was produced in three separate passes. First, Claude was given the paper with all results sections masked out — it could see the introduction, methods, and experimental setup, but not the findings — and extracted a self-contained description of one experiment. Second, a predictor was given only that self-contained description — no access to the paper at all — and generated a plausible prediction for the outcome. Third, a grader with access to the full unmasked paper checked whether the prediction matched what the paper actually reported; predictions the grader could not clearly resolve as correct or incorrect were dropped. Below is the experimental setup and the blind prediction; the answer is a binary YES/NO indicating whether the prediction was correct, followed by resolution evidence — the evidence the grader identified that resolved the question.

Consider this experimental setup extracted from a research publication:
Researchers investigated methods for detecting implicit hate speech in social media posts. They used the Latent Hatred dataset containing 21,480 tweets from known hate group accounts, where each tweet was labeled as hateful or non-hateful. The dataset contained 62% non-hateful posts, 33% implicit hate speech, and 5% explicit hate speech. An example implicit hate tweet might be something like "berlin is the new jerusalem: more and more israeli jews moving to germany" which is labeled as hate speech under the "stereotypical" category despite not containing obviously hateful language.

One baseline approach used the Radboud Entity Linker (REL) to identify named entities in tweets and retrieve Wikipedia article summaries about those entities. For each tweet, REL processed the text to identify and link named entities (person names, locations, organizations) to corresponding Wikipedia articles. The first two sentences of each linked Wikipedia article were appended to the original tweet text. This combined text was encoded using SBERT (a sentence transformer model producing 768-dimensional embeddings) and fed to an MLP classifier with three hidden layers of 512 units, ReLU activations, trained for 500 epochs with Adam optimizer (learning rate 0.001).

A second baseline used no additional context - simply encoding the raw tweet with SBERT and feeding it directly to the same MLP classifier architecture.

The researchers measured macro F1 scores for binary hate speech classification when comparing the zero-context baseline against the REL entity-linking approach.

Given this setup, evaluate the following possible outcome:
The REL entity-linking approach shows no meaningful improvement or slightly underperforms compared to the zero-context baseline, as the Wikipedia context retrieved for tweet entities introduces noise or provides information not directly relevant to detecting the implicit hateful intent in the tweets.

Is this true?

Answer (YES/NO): YES